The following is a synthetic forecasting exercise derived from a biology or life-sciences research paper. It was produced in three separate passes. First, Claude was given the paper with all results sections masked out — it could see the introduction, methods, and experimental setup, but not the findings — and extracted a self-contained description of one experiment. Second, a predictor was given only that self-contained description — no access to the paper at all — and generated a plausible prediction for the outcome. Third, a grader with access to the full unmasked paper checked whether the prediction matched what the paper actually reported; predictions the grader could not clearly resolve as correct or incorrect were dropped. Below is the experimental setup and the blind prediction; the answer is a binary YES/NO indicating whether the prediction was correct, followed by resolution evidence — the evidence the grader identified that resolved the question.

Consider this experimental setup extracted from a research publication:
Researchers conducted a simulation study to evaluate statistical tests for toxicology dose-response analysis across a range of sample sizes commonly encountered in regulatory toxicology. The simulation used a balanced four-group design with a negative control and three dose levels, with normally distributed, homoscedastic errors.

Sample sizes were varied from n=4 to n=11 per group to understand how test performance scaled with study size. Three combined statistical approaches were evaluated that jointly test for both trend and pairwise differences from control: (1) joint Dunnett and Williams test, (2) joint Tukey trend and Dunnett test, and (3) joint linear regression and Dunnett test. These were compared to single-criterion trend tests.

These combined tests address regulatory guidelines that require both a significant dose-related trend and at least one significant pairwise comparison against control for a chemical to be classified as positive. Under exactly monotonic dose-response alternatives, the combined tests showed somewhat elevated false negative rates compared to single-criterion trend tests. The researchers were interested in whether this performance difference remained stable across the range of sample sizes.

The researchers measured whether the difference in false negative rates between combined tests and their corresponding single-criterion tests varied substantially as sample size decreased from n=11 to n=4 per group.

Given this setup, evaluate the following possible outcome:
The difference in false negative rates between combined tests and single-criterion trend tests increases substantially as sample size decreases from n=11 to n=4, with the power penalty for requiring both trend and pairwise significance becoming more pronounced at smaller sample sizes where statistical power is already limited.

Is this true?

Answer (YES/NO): NO